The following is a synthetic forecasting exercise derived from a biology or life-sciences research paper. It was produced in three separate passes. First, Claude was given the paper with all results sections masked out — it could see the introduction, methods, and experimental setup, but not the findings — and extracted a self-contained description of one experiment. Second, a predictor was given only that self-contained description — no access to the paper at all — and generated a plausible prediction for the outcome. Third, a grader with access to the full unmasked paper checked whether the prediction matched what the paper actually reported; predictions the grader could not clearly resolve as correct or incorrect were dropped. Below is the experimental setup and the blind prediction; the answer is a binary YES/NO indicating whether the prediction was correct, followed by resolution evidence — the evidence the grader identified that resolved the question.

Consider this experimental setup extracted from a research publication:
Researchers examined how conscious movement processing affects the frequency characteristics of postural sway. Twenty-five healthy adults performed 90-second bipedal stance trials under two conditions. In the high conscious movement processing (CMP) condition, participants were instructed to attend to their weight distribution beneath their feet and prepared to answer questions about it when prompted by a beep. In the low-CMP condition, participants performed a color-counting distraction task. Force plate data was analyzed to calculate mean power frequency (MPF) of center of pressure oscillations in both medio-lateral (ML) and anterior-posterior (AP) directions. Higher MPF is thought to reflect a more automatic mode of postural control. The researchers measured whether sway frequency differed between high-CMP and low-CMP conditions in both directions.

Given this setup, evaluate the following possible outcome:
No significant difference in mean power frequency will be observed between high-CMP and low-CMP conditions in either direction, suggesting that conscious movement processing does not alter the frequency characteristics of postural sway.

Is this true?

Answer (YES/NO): NO